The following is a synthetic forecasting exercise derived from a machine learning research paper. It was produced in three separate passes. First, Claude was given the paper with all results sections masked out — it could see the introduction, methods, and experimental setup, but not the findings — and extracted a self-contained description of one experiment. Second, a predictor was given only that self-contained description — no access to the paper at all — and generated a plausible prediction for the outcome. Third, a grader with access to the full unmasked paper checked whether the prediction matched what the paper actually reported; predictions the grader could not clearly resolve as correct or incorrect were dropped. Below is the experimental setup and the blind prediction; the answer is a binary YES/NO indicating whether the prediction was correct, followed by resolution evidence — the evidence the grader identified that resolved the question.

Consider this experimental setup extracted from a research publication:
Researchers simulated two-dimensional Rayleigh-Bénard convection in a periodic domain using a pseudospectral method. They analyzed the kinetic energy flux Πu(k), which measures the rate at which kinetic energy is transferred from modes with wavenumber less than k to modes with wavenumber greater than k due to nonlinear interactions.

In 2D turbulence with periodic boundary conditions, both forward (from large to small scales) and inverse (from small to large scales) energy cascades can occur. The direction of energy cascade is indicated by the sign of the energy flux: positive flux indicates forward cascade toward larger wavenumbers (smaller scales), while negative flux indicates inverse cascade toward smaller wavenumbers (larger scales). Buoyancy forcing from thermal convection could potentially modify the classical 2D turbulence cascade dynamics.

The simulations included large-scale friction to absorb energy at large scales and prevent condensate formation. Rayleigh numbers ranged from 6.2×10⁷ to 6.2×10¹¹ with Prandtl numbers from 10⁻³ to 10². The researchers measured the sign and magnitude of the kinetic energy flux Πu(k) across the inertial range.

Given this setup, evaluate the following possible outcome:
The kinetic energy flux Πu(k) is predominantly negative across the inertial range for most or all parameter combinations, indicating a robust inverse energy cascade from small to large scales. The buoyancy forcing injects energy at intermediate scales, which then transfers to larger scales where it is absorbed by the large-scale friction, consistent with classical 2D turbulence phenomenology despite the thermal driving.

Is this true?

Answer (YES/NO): YES